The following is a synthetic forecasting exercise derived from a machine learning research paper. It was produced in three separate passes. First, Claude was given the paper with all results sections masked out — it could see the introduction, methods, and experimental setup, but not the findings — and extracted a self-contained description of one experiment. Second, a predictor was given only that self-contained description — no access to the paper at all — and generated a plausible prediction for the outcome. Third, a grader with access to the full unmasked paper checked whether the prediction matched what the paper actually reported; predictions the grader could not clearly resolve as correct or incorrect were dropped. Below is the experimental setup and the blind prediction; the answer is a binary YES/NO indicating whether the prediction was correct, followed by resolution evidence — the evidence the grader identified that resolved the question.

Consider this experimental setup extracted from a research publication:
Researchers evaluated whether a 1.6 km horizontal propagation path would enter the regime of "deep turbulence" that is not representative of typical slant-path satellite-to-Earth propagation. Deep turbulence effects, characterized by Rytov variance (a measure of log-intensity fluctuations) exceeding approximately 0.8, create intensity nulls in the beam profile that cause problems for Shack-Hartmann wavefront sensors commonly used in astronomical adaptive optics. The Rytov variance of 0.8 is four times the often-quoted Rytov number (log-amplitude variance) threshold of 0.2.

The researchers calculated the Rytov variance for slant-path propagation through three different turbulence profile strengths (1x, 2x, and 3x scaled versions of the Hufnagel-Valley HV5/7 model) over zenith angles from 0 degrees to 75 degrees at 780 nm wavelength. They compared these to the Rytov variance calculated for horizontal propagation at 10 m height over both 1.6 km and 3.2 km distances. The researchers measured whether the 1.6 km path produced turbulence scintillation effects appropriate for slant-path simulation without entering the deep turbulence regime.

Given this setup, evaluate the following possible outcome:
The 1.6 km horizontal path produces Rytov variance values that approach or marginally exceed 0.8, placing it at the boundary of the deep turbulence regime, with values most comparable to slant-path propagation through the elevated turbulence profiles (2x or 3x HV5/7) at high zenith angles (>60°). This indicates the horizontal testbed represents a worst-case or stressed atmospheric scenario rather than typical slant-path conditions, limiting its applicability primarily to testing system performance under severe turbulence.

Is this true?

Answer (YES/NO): NO